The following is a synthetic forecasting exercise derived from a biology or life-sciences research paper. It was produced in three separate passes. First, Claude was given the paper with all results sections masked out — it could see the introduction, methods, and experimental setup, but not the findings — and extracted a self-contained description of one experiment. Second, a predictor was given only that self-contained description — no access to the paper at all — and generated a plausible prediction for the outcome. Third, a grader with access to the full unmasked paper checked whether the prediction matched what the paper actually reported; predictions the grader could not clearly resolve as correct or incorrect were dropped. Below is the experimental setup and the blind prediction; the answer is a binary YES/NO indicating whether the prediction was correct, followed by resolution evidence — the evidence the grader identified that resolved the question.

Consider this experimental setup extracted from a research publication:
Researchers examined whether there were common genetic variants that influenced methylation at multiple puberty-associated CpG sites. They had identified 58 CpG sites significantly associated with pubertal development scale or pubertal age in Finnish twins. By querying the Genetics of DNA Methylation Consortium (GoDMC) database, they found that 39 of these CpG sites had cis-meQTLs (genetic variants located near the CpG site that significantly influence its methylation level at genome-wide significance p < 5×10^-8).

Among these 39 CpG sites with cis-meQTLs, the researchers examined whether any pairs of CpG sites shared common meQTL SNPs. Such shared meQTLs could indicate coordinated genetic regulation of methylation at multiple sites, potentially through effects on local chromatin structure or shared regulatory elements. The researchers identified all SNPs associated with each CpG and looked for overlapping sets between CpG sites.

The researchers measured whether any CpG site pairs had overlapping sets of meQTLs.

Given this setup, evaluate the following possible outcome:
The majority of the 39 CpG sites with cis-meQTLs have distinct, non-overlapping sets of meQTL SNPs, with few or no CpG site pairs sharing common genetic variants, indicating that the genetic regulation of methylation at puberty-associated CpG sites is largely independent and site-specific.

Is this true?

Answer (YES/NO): YES